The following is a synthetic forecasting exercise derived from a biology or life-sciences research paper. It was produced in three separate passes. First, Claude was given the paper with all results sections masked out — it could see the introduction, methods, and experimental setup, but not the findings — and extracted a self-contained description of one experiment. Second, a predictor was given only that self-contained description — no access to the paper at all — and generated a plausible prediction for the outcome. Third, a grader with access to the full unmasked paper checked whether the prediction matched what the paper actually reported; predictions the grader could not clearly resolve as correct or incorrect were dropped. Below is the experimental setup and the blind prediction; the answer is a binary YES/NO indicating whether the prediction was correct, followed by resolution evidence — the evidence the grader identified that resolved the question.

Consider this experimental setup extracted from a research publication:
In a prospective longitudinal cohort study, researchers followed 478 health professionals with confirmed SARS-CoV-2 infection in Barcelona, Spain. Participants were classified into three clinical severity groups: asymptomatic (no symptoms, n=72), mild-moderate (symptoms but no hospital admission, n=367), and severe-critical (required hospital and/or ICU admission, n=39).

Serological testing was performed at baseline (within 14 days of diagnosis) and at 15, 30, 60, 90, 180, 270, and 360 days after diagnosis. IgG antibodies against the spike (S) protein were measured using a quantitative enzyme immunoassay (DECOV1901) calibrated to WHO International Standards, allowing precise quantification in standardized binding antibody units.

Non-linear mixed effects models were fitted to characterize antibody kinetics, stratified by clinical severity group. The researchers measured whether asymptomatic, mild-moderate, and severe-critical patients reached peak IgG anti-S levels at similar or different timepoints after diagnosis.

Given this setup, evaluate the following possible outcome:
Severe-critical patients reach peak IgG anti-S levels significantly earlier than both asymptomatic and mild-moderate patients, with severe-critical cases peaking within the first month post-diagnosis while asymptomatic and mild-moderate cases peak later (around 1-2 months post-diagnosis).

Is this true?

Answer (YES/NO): NO